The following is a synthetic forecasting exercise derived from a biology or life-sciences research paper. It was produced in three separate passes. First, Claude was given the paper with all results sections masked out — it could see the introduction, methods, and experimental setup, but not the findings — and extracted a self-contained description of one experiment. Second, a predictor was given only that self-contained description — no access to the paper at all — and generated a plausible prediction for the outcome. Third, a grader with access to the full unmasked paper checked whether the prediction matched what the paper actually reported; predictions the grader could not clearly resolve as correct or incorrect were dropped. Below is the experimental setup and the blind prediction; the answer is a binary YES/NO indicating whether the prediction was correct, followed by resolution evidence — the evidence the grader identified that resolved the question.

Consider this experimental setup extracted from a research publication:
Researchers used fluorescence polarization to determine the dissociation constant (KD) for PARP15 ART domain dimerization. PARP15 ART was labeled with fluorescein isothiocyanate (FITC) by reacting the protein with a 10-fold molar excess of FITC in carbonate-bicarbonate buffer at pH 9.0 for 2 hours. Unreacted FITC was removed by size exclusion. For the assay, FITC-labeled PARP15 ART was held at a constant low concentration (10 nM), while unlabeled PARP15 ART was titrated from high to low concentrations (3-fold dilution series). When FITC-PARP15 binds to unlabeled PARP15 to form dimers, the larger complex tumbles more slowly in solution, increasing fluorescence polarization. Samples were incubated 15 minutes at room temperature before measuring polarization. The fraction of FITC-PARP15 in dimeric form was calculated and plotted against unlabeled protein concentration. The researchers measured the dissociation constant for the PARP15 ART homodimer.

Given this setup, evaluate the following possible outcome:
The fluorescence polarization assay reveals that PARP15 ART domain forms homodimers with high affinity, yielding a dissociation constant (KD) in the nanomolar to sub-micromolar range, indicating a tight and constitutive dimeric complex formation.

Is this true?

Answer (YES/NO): NO